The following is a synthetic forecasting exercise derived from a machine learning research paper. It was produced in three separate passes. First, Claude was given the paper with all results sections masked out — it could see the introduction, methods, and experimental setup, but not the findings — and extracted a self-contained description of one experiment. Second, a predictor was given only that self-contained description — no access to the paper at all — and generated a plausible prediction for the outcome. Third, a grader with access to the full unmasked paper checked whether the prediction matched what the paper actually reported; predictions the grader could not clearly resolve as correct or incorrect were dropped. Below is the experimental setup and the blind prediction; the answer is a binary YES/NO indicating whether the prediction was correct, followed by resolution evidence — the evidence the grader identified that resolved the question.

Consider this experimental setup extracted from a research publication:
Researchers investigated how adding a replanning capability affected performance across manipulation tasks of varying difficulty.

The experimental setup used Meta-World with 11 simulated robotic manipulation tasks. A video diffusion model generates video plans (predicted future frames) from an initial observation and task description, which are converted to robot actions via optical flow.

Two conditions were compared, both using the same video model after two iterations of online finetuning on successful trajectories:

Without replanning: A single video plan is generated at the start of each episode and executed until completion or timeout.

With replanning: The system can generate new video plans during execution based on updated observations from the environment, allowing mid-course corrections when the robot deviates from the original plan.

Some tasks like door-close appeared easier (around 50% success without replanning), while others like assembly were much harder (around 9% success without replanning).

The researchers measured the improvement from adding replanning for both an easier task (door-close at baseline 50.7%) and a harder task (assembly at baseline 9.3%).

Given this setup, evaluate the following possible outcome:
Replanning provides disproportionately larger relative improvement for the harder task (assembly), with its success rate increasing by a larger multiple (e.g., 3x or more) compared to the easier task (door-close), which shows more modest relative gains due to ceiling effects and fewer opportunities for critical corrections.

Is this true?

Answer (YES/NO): NO